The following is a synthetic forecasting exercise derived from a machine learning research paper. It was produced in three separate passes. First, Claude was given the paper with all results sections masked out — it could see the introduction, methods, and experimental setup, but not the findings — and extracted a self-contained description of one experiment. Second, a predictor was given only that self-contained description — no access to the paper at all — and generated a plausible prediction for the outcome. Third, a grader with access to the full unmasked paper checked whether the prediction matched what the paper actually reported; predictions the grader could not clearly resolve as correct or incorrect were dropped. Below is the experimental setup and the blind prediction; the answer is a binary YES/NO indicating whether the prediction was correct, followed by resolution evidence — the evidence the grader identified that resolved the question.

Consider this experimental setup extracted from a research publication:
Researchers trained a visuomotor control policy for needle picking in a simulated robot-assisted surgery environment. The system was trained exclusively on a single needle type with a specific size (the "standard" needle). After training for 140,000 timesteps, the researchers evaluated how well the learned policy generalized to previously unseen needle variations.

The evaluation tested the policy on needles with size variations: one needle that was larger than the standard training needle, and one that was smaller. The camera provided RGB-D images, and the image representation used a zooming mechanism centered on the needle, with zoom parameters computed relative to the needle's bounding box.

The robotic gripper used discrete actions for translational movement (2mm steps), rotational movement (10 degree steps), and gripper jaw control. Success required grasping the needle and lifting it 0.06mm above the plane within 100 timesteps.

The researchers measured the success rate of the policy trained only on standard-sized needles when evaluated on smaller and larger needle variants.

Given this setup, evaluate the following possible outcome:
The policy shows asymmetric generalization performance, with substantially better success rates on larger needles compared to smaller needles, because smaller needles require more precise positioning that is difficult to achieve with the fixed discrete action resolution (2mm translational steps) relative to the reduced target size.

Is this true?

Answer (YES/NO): NO